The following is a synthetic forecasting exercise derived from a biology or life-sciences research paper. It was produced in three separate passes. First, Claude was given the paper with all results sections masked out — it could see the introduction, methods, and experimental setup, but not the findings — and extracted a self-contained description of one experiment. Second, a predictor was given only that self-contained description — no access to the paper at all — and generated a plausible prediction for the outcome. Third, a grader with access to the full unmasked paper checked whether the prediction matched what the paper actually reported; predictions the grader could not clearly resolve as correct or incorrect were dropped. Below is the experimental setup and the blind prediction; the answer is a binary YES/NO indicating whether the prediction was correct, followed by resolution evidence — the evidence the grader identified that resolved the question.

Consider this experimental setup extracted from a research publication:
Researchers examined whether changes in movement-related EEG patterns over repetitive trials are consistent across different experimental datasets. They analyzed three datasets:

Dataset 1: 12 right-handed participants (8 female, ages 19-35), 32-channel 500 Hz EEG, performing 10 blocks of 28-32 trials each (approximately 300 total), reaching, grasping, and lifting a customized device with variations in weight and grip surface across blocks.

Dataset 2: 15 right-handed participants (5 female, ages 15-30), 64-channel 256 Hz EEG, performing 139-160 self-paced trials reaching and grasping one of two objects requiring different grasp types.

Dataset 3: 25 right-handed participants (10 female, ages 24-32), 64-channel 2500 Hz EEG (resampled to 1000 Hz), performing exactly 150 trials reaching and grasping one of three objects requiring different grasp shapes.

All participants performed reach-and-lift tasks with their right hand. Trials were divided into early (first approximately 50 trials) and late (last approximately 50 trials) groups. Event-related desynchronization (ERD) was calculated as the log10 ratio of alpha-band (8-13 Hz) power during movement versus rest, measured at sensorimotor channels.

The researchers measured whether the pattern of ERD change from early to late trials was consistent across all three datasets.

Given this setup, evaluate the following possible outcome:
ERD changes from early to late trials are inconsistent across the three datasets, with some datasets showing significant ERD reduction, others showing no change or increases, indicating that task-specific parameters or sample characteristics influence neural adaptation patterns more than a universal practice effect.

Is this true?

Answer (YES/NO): YES